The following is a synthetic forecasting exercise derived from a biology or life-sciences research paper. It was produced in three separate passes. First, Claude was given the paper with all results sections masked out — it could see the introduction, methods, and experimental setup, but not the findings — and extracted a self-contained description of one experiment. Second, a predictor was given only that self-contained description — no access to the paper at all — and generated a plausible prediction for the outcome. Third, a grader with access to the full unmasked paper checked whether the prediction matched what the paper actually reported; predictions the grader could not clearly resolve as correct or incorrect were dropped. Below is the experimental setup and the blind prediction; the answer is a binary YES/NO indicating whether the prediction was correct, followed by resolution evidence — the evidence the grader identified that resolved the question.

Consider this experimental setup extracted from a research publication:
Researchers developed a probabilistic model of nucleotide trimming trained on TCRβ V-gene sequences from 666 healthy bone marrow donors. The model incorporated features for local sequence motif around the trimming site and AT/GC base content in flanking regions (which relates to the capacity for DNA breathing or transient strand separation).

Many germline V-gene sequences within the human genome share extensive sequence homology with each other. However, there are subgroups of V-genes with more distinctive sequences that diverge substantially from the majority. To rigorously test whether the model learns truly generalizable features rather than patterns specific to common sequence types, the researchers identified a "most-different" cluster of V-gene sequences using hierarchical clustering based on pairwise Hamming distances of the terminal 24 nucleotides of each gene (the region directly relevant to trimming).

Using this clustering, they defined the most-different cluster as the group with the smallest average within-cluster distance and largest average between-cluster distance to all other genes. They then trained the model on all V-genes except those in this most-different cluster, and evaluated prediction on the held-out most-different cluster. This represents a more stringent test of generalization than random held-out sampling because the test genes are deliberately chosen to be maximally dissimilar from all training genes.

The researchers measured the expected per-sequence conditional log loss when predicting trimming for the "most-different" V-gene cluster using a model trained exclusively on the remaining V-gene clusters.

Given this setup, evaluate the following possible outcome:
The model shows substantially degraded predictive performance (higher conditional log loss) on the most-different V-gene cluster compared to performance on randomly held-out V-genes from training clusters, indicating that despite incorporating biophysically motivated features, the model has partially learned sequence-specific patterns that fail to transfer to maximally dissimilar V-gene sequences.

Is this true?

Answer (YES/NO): NO